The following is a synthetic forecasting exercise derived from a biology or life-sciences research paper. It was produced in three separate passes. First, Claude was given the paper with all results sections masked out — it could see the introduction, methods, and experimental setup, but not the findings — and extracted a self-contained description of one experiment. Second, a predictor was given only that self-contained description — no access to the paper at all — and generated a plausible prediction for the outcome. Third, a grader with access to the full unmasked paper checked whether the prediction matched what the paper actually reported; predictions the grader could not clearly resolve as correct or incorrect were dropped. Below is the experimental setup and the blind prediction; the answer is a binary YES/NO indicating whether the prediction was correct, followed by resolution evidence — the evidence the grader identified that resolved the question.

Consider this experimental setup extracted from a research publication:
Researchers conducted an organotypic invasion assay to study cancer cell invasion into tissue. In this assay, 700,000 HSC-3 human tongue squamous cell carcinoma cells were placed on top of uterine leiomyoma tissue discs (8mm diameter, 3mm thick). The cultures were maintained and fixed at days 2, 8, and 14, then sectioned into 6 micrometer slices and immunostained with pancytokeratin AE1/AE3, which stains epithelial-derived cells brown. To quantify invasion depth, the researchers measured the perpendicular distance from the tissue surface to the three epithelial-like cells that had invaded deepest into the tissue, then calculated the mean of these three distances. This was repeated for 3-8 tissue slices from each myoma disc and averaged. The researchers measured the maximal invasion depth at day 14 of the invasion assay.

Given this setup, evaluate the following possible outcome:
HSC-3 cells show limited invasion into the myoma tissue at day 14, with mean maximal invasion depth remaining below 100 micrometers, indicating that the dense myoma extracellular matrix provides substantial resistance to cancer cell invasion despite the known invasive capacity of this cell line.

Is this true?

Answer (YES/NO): NO